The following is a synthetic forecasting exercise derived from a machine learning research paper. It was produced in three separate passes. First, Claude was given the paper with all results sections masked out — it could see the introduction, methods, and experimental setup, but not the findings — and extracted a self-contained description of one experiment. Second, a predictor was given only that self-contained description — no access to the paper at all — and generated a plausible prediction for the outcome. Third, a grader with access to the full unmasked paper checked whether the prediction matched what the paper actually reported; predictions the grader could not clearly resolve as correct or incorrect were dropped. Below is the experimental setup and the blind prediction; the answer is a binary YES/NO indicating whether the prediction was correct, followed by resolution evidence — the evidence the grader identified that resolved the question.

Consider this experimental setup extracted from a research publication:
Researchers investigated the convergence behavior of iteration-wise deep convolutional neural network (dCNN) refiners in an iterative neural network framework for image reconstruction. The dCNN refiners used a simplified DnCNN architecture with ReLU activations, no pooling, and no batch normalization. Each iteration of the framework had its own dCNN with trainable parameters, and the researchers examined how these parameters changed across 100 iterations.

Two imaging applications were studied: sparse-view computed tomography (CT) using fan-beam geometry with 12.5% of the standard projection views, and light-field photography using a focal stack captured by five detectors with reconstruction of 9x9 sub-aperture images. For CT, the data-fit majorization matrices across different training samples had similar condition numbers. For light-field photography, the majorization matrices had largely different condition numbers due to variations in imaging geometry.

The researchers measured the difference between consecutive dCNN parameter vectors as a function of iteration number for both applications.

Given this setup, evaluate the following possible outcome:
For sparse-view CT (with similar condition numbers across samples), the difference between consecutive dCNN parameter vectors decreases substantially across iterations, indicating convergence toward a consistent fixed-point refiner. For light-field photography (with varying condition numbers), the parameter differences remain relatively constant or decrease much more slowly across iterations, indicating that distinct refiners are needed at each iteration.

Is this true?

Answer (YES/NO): YES